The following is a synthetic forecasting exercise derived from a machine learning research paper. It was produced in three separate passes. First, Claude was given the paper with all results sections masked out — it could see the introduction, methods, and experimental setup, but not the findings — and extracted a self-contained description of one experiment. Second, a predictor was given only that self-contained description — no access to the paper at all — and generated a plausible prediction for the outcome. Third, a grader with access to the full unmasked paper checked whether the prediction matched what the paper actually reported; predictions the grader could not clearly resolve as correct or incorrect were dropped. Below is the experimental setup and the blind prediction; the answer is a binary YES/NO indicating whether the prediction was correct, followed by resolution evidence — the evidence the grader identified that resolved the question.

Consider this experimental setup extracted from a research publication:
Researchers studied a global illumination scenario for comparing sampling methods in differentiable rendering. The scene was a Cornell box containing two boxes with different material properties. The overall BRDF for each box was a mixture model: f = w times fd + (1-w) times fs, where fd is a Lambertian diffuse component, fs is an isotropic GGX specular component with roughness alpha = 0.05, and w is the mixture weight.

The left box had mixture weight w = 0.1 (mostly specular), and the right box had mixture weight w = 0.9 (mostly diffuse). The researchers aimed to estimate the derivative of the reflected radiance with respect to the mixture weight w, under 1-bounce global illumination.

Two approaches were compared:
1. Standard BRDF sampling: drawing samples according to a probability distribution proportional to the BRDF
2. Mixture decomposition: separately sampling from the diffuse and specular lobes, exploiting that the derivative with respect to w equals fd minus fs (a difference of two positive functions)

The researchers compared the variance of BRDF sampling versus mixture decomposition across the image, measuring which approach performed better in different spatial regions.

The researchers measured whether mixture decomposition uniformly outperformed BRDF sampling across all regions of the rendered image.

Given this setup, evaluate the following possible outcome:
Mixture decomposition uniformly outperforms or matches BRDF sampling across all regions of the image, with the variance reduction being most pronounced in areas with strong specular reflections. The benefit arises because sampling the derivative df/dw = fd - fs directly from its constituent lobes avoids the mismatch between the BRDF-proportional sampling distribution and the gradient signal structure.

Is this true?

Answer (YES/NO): NO